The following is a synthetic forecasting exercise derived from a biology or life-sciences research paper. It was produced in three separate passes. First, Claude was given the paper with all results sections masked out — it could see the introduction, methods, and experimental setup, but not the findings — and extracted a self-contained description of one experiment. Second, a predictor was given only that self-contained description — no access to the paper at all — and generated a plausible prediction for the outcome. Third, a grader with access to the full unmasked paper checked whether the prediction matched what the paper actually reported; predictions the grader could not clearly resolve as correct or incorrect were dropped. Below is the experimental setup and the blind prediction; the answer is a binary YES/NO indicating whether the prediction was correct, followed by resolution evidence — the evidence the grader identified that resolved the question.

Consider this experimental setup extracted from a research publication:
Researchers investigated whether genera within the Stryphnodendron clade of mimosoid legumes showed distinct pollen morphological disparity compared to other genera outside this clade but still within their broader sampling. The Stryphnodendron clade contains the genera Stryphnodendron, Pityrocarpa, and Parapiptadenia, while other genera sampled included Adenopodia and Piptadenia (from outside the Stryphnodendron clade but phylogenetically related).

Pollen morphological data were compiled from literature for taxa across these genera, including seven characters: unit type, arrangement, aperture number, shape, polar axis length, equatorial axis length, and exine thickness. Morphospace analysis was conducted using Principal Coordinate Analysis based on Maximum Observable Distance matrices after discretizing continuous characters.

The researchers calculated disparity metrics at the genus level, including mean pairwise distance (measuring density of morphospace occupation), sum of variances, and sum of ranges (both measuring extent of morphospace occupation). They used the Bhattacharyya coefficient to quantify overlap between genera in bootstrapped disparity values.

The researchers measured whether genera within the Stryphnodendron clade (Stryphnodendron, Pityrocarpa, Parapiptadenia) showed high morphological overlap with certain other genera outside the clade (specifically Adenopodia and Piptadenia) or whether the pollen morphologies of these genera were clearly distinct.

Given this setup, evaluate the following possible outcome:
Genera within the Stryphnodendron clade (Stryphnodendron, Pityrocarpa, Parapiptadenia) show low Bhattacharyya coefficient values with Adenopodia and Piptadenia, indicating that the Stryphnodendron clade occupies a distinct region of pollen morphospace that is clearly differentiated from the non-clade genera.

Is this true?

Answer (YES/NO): NO